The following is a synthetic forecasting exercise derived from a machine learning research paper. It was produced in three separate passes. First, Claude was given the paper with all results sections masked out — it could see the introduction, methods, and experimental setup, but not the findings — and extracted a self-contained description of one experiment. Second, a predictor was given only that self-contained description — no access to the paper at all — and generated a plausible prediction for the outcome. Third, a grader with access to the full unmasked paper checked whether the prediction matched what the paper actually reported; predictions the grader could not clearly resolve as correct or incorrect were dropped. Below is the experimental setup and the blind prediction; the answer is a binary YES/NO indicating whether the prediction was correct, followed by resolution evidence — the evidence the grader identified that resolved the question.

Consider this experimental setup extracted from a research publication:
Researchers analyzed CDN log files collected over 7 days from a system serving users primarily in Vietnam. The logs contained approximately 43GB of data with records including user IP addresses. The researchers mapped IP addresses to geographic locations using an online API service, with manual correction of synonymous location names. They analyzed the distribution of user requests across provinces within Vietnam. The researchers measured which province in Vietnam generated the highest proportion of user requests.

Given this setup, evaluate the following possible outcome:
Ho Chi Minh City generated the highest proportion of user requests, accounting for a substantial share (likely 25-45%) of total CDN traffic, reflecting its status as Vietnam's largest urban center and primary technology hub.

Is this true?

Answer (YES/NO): NO